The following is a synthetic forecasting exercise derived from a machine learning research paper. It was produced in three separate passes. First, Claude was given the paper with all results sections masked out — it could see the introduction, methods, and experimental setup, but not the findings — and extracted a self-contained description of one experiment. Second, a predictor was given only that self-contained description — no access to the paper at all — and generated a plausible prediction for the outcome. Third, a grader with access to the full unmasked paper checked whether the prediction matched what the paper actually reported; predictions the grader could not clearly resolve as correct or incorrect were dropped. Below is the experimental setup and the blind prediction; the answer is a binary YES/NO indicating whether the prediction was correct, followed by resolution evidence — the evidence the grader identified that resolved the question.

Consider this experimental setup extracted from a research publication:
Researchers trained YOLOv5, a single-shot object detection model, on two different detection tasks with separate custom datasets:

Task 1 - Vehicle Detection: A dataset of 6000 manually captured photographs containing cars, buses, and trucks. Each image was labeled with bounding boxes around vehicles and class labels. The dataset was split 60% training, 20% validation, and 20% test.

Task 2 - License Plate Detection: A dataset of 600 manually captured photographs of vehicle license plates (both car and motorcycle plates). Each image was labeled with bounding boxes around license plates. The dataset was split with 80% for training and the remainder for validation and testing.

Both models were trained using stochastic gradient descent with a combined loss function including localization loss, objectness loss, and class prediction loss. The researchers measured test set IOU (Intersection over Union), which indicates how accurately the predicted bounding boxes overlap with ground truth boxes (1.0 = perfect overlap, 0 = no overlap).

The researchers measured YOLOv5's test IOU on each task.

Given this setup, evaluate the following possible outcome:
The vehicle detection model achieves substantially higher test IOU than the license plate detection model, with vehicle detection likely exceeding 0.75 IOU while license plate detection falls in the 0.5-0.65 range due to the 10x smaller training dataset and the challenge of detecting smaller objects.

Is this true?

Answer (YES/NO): NO